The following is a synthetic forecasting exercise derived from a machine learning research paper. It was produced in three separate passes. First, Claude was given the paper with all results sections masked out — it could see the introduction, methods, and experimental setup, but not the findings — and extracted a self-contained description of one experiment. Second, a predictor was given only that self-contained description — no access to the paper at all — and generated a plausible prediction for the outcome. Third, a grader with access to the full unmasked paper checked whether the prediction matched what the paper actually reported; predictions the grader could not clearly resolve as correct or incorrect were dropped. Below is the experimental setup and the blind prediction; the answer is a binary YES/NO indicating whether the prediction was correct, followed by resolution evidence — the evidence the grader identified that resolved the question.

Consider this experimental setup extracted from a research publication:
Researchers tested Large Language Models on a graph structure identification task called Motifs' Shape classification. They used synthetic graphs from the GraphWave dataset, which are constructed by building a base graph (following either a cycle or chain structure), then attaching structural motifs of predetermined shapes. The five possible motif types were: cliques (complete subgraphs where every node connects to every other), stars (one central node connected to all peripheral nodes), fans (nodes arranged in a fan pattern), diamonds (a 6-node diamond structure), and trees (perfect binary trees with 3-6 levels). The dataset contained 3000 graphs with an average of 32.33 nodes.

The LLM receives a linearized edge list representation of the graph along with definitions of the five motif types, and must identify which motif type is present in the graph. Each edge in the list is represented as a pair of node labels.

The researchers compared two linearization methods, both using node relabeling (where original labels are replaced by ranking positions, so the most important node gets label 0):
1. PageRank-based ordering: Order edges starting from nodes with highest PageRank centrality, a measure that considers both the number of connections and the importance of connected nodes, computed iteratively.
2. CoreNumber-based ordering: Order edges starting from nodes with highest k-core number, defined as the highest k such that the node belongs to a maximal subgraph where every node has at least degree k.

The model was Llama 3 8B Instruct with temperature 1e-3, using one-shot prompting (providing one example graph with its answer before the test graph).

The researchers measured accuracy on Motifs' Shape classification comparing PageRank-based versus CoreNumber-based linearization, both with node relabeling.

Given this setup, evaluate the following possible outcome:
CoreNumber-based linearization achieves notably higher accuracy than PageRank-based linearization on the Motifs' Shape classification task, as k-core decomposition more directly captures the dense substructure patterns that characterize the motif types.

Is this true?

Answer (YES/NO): NO